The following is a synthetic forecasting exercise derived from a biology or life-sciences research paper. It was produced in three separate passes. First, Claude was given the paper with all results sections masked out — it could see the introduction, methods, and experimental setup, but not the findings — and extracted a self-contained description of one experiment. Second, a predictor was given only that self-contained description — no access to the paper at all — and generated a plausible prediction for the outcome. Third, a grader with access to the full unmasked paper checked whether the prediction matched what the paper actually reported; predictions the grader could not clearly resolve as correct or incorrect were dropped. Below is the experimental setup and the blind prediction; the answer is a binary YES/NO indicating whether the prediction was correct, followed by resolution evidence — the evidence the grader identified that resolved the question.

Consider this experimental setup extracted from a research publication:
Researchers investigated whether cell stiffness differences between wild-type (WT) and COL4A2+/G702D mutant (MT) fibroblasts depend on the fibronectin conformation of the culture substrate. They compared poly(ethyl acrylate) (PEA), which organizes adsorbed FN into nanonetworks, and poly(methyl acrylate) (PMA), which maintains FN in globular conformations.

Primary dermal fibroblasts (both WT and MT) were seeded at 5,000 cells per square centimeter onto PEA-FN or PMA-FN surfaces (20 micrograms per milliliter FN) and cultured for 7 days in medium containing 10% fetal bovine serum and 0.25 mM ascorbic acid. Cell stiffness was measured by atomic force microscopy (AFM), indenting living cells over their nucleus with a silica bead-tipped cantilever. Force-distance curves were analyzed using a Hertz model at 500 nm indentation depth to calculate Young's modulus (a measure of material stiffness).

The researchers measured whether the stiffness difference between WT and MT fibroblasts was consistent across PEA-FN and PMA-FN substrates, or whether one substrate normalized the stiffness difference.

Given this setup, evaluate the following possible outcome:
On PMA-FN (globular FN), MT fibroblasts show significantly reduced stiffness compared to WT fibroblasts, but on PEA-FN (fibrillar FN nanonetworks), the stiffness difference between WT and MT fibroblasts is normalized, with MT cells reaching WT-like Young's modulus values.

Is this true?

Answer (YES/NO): NO